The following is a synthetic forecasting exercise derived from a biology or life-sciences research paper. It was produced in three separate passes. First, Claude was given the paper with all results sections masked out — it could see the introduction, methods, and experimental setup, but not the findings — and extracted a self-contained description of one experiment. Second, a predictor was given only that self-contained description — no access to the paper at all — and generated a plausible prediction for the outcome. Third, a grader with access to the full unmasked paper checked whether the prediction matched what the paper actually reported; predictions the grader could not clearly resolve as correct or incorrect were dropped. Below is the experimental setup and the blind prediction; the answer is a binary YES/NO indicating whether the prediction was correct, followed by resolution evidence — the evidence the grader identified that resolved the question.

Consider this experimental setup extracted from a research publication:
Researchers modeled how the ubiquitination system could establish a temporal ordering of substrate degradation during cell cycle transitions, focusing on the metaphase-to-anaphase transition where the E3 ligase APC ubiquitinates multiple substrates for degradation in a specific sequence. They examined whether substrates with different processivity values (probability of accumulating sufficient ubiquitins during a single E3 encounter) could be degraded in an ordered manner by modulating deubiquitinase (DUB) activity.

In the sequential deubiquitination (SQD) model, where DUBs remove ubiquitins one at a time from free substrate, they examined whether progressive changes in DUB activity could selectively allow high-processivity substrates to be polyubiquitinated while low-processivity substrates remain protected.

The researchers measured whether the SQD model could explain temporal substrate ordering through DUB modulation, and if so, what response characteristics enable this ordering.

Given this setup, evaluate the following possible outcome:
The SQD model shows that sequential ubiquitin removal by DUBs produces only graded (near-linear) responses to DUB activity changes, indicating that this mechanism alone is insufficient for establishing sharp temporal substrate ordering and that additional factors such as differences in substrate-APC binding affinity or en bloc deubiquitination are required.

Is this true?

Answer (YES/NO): NO